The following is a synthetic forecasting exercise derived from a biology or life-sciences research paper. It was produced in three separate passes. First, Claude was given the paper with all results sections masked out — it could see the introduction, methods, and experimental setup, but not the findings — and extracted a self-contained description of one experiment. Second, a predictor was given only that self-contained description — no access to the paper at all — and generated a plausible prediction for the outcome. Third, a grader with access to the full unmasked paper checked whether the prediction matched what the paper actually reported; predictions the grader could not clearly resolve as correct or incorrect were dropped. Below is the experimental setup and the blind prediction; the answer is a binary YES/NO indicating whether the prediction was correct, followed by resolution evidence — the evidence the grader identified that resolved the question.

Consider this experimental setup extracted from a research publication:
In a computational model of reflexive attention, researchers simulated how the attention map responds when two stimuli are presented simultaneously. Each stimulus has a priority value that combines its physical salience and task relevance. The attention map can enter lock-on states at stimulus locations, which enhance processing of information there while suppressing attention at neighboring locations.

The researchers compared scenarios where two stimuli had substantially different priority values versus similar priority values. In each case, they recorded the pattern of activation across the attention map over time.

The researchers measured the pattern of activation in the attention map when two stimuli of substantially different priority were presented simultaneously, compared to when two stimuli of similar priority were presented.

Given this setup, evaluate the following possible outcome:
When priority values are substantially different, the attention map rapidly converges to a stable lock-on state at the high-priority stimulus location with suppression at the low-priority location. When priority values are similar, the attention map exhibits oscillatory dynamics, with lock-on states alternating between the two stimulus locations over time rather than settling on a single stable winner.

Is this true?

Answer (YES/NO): NO